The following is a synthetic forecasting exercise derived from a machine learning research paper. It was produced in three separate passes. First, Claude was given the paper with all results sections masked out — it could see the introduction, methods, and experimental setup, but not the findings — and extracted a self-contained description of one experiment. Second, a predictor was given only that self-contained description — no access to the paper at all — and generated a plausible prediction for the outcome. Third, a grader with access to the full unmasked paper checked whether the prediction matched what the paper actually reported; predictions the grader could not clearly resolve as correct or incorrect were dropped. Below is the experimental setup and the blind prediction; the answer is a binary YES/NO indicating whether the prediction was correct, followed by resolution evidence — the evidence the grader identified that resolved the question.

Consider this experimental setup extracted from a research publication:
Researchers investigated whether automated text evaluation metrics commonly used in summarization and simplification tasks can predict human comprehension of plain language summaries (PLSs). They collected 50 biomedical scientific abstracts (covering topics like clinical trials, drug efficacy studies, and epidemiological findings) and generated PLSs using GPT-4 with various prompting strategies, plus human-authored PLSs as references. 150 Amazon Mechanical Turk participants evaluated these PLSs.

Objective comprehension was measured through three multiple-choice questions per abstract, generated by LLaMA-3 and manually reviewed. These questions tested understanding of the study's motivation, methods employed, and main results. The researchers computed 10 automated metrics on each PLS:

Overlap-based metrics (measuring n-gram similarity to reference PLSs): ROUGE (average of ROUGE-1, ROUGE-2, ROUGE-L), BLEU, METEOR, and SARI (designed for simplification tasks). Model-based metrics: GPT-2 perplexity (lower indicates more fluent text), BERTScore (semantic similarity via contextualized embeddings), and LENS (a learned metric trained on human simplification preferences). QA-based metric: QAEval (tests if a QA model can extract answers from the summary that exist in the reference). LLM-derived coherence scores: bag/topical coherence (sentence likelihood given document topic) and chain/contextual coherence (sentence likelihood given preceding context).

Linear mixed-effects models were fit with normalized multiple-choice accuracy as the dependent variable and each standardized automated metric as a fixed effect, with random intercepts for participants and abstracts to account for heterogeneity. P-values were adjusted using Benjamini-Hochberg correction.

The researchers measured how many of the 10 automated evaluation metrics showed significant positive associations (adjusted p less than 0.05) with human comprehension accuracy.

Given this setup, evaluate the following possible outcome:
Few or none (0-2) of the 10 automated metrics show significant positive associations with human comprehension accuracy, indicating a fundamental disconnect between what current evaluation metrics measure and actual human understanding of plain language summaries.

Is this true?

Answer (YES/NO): YES